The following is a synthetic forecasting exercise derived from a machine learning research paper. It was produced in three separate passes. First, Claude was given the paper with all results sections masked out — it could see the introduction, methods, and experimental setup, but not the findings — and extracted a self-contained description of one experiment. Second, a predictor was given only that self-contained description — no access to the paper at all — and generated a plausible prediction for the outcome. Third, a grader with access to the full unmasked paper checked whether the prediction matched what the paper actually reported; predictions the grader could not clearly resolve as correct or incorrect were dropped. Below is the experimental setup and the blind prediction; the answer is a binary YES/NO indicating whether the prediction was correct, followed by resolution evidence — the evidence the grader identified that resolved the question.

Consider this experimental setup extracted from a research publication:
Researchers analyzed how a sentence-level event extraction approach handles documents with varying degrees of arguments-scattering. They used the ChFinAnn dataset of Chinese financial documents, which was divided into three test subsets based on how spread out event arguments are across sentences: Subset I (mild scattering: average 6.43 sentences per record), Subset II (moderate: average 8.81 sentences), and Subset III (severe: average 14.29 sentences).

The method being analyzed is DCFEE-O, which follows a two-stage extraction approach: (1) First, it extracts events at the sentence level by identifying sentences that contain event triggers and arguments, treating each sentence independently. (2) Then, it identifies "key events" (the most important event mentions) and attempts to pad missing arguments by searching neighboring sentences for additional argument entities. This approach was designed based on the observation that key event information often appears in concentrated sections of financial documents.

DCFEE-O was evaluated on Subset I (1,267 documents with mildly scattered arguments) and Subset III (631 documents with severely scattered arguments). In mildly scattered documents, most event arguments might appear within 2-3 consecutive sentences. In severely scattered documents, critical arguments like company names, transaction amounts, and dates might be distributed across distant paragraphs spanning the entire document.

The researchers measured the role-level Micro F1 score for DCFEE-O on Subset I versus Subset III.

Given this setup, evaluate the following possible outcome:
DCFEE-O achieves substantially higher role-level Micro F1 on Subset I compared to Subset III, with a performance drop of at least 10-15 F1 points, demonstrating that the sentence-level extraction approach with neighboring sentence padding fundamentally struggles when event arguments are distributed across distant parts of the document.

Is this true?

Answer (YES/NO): YES